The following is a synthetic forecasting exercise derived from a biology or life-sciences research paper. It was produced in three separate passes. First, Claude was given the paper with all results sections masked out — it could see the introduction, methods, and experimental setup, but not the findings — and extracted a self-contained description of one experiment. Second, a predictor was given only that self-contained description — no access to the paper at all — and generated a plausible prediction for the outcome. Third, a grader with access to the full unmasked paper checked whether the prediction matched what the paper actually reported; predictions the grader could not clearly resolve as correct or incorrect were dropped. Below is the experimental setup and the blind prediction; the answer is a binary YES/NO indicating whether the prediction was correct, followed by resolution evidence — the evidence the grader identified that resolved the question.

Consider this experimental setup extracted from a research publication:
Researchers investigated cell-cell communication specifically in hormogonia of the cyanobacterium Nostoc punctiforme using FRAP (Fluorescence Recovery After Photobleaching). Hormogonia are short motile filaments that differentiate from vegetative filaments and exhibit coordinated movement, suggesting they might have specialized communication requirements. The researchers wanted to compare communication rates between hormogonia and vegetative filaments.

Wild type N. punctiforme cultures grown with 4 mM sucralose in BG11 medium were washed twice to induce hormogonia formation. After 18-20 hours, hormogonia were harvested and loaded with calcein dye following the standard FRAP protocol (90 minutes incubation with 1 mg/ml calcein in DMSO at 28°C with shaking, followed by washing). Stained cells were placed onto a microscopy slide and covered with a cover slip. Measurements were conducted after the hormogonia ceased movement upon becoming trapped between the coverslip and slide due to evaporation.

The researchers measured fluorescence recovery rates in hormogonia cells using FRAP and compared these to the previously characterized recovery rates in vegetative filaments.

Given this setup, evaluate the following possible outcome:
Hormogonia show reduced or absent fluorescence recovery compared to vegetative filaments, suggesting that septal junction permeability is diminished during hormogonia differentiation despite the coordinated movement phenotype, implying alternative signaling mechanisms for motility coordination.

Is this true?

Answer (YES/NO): NO